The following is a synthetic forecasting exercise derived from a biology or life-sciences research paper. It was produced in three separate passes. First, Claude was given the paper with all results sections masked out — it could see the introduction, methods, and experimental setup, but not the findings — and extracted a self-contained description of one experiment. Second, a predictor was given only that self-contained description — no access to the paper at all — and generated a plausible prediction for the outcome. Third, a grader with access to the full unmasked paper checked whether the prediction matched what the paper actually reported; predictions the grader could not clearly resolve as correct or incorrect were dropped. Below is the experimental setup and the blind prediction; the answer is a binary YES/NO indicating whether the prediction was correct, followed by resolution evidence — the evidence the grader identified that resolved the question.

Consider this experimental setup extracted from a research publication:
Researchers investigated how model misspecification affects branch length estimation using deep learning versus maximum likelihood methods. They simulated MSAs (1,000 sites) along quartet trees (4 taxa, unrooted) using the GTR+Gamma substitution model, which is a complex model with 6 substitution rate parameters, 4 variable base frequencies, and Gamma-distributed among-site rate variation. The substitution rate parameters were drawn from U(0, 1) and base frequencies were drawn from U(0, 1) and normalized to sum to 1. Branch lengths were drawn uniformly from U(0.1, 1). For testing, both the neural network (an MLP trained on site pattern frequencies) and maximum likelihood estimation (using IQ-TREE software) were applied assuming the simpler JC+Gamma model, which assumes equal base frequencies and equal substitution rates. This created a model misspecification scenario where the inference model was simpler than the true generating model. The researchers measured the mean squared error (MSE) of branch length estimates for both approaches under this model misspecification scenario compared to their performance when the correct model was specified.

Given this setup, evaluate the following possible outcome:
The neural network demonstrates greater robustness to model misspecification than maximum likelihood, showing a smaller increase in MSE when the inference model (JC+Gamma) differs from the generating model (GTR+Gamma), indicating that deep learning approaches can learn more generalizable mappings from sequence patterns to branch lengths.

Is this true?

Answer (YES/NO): YES